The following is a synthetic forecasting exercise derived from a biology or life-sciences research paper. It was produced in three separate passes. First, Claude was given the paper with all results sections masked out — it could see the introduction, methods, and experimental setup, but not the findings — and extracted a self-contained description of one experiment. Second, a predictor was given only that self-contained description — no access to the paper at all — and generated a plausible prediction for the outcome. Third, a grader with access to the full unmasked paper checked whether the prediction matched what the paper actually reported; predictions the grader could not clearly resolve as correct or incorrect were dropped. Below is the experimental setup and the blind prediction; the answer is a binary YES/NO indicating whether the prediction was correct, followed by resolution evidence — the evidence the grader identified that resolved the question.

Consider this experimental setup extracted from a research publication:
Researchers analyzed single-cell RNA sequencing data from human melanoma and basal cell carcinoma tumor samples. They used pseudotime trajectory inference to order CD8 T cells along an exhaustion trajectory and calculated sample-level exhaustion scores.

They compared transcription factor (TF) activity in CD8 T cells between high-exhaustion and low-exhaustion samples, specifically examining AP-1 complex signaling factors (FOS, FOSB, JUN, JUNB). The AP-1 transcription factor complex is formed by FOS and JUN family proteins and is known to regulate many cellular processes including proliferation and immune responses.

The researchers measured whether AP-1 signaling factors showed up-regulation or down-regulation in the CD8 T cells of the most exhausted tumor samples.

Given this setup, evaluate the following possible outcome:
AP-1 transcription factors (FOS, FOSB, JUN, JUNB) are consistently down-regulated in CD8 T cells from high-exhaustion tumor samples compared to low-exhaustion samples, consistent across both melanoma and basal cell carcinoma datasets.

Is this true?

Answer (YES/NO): YES